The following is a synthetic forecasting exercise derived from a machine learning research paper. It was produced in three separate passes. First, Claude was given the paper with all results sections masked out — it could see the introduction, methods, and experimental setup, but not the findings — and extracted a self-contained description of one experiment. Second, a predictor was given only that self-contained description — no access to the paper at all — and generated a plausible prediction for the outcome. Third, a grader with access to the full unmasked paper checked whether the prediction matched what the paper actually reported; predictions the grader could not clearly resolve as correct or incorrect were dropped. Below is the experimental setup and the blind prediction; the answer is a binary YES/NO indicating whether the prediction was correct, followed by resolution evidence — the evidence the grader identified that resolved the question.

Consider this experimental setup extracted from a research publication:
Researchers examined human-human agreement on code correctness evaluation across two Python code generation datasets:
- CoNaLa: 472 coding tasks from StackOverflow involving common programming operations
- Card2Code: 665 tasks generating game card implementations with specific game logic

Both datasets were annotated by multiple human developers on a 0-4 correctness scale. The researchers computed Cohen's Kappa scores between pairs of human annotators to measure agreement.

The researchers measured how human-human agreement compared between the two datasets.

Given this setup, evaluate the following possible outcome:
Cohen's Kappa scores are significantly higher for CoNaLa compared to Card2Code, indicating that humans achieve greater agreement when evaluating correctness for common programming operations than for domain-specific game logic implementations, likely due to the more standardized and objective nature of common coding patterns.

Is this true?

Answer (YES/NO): NO